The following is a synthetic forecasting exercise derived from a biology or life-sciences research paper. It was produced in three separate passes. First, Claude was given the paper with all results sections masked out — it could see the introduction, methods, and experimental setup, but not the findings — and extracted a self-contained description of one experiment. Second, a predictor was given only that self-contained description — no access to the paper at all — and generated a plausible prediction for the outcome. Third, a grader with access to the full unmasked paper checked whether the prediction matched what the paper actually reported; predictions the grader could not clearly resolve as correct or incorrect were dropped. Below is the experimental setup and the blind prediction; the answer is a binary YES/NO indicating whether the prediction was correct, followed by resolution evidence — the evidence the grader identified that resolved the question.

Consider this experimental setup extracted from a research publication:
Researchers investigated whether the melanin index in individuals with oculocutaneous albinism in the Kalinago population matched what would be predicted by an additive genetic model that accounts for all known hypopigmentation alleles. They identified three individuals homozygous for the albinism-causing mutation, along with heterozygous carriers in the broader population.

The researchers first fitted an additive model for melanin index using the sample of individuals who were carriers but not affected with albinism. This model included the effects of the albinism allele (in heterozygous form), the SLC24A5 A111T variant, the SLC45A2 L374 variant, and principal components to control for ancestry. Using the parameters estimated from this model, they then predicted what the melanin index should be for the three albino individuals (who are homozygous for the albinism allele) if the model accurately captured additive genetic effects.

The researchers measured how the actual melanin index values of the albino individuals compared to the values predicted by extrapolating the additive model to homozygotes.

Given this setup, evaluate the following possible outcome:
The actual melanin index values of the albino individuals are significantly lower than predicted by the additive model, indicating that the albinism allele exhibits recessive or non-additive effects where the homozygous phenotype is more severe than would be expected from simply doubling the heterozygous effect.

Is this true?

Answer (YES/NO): YES